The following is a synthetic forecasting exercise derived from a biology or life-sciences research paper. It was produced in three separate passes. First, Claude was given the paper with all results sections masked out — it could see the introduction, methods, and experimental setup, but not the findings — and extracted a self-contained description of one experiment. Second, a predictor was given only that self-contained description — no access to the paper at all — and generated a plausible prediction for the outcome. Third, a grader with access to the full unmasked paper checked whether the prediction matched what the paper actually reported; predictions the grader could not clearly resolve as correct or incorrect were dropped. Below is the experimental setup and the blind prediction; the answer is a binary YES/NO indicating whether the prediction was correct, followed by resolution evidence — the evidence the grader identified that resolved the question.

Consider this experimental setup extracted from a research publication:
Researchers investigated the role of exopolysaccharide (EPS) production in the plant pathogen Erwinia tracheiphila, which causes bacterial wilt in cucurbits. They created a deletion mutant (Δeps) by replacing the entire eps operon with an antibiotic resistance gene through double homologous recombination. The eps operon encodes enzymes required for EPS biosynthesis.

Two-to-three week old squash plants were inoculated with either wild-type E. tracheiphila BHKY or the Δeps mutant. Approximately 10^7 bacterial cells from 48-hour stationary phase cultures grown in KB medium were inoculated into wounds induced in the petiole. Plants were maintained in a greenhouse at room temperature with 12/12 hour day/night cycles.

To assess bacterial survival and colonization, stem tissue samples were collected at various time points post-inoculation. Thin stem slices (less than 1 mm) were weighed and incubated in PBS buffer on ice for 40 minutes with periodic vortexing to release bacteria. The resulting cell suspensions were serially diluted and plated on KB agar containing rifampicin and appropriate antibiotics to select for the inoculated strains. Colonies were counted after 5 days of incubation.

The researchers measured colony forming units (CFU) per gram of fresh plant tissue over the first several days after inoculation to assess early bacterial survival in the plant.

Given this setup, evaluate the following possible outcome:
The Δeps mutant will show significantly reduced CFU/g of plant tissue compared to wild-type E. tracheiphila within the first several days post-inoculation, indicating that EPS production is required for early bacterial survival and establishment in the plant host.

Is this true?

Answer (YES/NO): YES